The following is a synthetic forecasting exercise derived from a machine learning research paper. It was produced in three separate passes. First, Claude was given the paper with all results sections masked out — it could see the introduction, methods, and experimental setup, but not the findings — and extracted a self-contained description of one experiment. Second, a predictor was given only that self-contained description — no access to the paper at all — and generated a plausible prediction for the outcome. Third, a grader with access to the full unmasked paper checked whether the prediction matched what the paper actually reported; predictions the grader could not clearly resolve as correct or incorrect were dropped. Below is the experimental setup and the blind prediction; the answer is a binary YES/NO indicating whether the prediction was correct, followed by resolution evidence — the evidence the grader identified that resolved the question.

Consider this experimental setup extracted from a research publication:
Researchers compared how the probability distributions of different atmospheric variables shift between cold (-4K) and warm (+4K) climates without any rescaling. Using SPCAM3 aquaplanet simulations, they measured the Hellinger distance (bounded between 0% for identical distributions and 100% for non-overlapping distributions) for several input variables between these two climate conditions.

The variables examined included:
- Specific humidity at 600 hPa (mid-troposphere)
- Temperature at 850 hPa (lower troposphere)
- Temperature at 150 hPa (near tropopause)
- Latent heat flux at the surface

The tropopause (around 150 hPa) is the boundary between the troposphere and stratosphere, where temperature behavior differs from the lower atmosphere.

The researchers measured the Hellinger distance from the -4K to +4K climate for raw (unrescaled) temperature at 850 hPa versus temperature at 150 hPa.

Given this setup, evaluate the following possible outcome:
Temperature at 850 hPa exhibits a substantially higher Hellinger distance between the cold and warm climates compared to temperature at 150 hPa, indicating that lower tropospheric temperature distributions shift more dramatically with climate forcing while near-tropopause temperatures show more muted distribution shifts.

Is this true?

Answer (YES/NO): YES